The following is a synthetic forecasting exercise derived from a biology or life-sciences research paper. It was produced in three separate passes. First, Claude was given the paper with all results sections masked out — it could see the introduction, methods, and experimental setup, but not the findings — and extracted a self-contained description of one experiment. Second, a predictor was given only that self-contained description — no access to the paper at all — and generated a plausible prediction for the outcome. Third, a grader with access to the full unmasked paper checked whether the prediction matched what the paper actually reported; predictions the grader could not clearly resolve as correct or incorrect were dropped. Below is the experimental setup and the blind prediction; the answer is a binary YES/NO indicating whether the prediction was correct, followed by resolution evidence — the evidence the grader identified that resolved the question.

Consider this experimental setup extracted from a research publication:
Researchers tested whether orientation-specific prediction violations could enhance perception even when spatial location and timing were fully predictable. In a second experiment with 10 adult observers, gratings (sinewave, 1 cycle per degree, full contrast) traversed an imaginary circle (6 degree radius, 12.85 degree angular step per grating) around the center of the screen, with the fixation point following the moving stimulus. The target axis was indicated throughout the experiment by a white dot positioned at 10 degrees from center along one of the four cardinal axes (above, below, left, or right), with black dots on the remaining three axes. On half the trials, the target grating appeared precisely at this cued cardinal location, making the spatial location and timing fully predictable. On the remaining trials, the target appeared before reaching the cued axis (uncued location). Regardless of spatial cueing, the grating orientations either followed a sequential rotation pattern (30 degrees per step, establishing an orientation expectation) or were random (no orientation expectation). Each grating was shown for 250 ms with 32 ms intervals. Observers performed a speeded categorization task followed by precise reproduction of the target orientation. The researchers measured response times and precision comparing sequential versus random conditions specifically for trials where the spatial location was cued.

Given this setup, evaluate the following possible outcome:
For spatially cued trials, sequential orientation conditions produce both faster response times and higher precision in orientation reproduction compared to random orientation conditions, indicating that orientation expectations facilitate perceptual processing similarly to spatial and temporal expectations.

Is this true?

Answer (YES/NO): NO